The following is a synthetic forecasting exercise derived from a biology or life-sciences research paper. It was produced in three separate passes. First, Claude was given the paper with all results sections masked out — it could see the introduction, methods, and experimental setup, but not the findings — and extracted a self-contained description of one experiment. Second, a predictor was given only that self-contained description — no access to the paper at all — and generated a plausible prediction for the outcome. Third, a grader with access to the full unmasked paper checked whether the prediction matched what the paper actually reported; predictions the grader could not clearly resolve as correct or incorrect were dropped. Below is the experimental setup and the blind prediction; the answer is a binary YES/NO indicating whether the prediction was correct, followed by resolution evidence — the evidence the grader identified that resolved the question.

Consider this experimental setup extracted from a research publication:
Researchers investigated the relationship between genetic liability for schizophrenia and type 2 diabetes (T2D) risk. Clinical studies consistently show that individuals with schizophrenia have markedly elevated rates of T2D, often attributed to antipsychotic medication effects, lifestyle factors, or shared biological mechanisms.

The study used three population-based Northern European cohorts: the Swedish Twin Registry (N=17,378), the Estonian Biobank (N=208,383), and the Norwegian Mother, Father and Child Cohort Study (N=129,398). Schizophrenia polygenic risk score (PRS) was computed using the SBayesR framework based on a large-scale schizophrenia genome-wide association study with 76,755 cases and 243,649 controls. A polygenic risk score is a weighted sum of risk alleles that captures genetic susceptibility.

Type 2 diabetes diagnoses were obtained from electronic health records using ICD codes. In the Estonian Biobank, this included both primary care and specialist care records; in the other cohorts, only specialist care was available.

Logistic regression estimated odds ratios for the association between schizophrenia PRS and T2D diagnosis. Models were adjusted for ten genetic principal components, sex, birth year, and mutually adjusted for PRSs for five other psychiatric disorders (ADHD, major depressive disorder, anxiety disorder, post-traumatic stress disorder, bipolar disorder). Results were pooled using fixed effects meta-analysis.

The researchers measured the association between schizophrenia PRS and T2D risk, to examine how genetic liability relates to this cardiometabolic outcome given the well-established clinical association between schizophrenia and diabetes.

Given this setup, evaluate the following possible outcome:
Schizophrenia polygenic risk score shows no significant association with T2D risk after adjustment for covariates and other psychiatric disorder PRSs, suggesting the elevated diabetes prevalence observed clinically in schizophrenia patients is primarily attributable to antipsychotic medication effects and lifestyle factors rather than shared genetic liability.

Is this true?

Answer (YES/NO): NO